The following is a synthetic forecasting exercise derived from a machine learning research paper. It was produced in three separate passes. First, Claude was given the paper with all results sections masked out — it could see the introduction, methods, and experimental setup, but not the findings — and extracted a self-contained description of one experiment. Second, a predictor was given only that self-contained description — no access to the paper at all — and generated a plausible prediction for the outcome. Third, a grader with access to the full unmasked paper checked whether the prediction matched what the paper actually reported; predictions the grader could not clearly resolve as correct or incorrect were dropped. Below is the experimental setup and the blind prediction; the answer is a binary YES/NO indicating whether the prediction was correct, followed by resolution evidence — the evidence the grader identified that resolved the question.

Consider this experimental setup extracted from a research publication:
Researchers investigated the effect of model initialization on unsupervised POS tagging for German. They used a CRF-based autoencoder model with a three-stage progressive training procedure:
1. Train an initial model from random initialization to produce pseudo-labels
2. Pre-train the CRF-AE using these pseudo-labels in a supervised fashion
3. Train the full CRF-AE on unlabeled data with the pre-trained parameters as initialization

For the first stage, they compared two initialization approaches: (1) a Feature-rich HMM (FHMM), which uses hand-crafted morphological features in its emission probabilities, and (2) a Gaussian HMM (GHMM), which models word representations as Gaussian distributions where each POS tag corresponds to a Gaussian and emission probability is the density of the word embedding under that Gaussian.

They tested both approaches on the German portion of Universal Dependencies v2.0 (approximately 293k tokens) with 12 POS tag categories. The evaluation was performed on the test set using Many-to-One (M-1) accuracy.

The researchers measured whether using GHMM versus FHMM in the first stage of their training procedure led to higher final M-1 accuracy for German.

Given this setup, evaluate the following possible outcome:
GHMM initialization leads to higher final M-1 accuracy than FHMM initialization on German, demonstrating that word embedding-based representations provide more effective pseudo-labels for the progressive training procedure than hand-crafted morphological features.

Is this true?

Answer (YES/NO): NO